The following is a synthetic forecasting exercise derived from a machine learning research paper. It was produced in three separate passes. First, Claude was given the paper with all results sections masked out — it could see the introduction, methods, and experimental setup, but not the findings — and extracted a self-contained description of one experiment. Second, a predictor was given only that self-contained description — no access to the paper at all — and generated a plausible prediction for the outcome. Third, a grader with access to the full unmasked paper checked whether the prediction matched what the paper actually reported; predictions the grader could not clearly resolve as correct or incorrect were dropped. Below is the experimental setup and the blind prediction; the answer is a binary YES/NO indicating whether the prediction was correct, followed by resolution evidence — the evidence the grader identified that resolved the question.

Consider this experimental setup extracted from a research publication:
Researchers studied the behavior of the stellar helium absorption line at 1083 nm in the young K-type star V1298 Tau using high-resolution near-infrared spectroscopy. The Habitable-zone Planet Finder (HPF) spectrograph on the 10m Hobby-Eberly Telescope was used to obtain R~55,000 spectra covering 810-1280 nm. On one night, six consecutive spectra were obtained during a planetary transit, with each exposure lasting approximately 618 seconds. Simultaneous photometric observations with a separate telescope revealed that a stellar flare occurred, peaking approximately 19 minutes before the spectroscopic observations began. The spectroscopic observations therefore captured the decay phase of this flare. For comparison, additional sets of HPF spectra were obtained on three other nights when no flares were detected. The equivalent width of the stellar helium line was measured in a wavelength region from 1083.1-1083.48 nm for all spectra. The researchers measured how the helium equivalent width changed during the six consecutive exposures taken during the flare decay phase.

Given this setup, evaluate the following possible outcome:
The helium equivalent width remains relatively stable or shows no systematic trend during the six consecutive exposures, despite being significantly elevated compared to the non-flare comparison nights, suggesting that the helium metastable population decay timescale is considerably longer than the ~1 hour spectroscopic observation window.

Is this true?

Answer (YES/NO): NO